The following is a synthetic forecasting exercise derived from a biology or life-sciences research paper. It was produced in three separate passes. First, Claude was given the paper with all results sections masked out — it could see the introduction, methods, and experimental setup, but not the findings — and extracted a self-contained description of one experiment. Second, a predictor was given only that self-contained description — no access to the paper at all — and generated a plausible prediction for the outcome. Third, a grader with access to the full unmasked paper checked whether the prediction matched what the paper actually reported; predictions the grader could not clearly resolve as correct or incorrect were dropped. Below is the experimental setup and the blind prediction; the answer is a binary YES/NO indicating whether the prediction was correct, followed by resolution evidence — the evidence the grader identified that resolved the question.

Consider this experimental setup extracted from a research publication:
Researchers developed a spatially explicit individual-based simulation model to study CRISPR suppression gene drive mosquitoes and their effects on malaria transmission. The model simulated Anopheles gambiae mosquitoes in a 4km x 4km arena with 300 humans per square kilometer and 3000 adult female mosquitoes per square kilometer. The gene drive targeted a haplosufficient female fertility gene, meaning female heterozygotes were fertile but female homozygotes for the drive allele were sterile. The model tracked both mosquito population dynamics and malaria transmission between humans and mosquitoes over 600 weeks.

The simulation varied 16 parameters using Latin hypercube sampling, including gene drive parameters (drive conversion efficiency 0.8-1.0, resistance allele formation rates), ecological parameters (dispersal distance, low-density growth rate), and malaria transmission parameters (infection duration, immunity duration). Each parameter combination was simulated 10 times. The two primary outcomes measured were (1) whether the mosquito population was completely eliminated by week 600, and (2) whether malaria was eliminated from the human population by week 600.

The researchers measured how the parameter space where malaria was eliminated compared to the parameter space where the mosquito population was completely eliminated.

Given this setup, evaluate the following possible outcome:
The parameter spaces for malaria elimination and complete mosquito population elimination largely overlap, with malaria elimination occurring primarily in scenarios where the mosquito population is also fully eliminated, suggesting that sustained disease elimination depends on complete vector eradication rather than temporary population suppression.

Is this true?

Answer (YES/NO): NO